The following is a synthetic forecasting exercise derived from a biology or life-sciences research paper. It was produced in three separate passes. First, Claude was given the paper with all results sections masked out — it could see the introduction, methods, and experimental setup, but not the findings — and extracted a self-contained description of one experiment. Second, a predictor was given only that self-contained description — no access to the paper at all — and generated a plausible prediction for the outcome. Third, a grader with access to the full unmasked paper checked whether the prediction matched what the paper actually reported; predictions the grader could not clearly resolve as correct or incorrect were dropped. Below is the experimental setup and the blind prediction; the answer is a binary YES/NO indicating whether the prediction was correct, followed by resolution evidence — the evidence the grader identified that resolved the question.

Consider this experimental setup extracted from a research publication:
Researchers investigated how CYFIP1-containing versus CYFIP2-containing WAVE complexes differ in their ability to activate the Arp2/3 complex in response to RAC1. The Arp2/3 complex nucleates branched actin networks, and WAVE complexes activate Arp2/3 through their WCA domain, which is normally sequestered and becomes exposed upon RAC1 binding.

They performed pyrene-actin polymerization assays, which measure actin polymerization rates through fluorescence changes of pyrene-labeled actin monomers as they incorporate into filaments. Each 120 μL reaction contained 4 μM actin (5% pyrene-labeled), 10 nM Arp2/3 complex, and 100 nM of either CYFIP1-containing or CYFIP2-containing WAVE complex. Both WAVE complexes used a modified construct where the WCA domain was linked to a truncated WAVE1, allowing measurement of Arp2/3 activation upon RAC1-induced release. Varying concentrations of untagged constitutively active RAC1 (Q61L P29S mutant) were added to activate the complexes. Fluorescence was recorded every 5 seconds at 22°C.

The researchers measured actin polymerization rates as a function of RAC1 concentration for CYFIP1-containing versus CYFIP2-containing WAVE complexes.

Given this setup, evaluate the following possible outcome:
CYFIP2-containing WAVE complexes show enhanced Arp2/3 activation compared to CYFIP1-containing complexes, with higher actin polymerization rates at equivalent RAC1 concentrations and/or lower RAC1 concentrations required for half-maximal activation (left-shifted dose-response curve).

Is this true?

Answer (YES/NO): NO